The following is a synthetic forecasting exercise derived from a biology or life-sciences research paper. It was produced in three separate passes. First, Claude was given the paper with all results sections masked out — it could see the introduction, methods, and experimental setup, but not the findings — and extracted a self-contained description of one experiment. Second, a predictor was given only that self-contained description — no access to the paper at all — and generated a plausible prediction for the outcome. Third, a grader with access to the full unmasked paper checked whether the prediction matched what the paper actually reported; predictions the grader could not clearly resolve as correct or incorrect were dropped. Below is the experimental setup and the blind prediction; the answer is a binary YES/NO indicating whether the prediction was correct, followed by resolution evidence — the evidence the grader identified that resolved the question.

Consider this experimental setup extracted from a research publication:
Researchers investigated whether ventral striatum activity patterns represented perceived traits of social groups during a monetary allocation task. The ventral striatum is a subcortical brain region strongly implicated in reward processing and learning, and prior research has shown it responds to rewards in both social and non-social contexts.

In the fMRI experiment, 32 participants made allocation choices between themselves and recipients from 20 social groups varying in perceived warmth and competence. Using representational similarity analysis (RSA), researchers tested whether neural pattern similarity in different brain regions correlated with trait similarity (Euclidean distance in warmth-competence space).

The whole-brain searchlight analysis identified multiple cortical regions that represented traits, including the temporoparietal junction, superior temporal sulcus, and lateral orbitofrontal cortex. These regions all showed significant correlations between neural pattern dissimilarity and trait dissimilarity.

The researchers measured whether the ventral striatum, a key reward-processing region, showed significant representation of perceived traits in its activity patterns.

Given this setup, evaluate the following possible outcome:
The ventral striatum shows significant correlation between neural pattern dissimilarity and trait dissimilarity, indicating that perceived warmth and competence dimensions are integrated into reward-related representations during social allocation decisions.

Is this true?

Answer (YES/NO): NO